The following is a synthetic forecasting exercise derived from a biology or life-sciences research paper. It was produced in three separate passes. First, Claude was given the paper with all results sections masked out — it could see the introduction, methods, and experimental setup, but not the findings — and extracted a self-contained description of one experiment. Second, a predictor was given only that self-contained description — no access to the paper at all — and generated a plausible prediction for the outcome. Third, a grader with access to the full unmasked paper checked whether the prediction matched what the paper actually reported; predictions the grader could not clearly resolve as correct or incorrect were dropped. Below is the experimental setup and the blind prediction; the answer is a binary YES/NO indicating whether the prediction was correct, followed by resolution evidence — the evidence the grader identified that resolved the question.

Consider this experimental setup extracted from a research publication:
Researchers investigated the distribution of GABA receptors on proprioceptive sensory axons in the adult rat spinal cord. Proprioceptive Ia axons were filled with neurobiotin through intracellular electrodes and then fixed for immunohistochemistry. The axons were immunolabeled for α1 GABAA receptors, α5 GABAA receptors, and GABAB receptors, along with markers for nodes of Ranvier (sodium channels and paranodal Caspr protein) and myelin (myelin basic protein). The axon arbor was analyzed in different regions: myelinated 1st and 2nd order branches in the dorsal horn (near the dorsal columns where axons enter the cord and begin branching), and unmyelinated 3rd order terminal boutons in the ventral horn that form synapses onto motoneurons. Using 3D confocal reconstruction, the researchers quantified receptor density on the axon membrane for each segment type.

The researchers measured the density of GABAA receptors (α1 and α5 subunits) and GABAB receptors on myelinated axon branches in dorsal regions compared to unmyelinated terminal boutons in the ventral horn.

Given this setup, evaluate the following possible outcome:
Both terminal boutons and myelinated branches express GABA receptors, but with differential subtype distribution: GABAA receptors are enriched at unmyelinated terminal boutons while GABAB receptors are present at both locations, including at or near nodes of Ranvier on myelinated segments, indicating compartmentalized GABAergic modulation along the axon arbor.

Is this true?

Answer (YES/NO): NO